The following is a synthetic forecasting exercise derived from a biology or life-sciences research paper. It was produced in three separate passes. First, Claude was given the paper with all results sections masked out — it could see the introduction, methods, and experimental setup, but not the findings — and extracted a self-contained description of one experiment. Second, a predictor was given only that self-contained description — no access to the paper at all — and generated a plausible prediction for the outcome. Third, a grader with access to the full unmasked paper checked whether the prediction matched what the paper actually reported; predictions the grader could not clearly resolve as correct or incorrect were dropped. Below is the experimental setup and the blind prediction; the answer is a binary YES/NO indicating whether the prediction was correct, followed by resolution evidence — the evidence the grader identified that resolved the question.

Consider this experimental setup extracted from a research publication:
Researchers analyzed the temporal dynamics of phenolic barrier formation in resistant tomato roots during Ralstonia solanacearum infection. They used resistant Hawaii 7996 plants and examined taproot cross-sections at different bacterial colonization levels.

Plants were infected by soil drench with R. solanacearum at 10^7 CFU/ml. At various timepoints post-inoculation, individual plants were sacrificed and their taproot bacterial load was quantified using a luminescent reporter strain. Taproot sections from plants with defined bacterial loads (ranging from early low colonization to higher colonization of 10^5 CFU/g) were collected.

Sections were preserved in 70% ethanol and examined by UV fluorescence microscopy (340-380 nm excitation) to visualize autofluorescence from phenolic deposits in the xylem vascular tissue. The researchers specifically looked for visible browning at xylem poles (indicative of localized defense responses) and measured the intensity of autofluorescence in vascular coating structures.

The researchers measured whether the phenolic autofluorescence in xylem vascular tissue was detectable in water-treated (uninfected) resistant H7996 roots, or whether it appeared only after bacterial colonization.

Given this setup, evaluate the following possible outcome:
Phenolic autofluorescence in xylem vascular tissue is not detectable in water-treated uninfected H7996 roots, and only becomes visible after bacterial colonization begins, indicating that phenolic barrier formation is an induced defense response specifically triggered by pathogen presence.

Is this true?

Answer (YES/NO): NO